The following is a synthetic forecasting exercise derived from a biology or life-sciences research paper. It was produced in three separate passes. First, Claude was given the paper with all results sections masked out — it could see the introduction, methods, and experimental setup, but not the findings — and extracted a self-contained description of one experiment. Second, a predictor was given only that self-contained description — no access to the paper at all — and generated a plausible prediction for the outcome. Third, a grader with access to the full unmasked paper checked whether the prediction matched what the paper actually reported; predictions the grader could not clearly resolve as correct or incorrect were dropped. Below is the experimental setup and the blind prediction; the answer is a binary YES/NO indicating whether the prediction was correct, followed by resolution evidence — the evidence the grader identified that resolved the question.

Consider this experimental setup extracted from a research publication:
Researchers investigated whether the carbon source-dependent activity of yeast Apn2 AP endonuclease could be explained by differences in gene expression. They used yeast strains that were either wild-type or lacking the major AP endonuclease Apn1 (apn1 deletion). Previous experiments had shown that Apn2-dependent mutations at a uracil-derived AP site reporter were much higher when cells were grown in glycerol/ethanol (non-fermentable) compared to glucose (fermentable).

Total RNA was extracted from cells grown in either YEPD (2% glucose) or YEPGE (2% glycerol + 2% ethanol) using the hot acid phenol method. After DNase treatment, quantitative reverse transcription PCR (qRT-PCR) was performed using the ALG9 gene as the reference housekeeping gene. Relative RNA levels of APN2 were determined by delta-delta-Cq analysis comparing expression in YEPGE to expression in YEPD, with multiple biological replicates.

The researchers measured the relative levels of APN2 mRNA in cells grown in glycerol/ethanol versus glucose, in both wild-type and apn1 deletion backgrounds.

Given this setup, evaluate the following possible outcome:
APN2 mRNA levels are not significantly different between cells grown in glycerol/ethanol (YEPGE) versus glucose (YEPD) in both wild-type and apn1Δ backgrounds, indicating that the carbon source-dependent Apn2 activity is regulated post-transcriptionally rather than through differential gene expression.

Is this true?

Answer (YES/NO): YES